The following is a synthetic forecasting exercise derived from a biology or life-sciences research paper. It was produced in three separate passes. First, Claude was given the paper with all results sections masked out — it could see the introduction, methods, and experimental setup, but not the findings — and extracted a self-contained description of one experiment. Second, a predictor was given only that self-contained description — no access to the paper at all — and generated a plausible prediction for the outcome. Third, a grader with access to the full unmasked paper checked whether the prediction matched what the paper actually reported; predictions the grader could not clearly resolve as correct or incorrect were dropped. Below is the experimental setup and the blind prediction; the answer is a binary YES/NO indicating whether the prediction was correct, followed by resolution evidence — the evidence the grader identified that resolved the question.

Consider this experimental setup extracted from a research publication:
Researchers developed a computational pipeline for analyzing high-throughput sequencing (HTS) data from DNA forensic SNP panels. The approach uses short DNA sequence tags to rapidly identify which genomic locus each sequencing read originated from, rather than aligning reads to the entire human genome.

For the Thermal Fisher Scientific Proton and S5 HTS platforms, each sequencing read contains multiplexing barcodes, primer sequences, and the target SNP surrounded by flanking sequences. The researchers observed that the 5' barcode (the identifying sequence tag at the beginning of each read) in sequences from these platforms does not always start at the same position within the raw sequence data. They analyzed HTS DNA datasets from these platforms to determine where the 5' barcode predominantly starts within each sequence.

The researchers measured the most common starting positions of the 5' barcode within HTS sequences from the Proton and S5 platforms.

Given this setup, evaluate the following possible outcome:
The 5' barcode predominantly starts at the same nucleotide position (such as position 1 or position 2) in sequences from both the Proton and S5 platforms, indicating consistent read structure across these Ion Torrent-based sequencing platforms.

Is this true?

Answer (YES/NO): YES